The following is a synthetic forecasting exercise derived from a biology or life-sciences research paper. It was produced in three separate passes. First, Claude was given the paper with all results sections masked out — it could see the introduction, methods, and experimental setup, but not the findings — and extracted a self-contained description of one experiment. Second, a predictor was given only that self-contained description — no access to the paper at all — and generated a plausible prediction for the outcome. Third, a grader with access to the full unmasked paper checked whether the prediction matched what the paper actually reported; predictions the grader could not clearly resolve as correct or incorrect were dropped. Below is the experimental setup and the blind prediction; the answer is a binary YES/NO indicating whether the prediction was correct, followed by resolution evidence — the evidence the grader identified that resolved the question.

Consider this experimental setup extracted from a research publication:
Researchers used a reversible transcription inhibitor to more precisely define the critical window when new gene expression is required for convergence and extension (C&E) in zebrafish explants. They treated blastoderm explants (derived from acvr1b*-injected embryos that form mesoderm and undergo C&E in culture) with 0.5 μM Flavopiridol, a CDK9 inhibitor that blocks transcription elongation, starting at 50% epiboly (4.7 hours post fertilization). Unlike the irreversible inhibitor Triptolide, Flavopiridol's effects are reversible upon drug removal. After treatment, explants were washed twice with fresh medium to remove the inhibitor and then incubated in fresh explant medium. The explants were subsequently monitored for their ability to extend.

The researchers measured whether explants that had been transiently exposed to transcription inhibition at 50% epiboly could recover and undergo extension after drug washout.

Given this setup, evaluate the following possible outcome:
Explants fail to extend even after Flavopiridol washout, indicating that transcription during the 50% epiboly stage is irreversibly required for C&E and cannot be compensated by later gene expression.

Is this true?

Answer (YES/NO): YES